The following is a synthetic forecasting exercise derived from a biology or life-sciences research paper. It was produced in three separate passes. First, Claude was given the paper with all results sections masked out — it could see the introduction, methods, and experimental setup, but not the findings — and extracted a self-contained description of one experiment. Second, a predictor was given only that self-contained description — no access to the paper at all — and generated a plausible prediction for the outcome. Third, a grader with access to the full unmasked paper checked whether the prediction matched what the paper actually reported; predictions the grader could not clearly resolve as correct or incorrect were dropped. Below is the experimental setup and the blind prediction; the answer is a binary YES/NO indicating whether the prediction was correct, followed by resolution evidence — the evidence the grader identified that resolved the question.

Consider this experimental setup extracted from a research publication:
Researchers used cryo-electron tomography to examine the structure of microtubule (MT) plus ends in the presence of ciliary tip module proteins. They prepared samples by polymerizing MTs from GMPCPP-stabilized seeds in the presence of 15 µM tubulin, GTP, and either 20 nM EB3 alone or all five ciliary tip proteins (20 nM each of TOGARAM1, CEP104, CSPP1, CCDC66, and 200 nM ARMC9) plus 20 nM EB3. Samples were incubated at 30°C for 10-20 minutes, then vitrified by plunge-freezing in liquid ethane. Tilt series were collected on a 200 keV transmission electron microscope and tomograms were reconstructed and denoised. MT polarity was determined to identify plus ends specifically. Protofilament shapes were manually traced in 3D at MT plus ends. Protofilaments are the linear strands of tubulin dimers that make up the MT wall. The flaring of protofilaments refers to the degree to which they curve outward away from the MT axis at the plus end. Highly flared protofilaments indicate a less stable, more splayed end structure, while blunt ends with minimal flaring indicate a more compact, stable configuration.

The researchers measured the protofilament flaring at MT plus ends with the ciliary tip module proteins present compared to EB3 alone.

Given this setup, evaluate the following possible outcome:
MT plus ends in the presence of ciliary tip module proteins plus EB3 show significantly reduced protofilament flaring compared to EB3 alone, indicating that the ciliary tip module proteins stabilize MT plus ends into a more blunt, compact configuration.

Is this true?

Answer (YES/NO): YES